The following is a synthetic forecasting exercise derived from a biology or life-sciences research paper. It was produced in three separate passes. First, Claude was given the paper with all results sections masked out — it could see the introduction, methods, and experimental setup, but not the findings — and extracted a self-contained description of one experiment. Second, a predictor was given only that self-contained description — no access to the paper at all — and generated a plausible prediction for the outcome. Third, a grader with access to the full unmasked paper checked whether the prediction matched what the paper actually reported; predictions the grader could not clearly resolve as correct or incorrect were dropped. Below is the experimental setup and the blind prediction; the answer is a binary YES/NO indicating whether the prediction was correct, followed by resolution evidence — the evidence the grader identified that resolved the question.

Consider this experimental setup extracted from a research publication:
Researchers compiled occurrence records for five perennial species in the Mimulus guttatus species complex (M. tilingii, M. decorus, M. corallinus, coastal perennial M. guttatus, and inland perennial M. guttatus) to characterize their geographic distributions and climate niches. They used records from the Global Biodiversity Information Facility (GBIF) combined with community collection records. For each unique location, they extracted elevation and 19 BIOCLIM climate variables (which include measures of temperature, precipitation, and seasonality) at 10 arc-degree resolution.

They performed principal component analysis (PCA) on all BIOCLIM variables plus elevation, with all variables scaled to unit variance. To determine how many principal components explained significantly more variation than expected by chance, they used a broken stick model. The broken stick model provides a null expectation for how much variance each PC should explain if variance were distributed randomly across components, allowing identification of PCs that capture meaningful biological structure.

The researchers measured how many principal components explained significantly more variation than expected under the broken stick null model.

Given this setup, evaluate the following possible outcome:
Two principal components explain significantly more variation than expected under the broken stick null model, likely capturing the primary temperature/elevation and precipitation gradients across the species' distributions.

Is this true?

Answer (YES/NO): YES